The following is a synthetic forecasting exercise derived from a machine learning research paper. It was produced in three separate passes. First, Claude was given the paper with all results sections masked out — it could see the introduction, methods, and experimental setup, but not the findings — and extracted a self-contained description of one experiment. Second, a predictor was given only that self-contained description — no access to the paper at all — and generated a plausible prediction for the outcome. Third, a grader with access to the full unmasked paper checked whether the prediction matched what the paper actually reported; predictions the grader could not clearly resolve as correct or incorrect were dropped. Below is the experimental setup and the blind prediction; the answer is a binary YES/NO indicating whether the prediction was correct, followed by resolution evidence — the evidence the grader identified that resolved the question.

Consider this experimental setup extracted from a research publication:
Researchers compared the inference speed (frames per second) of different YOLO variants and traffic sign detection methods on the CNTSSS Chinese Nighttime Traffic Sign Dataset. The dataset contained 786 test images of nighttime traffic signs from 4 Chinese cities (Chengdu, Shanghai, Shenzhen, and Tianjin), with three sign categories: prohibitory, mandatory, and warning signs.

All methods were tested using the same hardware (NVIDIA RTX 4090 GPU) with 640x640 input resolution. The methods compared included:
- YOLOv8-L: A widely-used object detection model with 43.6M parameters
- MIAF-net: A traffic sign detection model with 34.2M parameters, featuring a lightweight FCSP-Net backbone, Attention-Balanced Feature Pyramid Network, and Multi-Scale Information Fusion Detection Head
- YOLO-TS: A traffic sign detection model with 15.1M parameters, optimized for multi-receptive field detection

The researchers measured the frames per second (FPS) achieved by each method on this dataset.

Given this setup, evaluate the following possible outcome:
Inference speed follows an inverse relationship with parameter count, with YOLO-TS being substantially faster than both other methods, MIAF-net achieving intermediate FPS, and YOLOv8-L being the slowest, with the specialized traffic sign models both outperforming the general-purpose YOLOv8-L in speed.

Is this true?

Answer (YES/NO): NO